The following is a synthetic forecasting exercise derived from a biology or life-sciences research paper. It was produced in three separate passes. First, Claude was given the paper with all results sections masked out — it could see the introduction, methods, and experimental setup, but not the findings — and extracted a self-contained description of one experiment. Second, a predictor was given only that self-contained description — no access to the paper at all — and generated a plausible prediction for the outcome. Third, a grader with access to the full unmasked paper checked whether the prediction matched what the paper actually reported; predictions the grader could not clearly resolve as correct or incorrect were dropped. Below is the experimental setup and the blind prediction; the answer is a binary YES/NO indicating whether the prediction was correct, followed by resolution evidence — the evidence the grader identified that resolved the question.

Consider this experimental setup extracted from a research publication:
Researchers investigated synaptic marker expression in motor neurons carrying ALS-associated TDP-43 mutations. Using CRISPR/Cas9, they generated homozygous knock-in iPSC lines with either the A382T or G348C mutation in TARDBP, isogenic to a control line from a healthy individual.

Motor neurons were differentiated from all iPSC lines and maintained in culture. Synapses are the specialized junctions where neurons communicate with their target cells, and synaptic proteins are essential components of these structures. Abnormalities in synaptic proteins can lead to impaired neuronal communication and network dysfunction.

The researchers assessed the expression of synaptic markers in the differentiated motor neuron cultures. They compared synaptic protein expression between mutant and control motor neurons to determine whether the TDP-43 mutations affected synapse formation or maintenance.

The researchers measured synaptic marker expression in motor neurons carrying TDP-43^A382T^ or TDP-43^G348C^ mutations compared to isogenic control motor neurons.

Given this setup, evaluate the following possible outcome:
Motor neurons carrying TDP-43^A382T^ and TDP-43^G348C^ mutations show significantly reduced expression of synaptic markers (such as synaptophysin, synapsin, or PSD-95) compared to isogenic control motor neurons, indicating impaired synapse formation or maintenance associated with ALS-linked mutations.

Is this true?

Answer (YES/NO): NO